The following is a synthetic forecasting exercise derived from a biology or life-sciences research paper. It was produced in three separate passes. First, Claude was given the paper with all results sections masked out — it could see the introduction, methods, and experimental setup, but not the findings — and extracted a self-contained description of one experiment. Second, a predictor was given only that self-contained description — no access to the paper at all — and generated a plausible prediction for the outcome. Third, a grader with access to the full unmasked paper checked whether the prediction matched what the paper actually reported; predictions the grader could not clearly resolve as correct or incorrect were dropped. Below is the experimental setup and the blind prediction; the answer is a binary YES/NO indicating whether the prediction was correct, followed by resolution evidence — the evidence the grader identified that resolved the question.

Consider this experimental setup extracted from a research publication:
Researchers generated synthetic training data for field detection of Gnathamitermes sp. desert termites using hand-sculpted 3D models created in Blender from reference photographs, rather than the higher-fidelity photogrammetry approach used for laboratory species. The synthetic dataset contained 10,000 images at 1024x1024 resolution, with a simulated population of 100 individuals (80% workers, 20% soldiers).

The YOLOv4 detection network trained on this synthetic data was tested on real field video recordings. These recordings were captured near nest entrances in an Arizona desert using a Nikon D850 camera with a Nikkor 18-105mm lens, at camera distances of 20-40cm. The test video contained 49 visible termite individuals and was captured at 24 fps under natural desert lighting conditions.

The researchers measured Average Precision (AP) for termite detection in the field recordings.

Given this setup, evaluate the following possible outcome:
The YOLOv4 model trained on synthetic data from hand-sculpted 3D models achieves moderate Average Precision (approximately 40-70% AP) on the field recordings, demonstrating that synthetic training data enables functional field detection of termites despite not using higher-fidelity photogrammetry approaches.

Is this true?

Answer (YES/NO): NO